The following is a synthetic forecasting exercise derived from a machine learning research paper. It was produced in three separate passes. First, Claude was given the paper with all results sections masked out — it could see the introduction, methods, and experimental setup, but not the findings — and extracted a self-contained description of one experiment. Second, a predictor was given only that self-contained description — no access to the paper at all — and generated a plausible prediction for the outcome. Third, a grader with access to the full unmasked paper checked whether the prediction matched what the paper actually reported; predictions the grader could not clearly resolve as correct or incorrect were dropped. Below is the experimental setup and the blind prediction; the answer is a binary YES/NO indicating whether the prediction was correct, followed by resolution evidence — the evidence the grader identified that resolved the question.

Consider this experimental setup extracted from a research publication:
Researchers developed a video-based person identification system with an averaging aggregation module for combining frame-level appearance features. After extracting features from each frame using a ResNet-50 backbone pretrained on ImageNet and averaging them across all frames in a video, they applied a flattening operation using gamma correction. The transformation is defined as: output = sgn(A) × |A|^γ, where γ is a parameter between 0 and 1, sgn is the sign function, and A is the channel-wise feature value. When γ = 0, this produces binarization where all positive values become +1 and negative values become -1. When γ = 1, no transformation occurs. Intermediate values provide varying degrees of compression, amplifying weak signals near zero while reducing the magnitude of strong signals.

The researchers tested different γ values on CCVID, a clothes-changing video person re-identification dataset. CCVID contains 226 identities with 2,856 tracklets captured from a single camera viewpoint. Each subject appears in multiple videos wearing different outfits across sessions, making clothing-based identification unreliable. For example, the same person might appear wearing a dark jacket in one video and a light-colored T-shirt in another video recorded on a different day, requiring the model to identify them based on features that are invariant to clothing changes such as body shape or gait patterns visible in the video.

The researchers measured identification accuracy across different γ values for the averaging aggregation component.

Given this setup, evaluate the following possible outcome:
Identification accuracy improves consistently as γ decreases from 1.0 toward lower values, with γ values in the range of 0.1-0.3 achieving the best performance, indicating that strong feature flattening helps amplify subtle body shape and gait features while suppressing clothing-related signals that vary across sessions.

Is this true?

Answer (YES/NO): NO